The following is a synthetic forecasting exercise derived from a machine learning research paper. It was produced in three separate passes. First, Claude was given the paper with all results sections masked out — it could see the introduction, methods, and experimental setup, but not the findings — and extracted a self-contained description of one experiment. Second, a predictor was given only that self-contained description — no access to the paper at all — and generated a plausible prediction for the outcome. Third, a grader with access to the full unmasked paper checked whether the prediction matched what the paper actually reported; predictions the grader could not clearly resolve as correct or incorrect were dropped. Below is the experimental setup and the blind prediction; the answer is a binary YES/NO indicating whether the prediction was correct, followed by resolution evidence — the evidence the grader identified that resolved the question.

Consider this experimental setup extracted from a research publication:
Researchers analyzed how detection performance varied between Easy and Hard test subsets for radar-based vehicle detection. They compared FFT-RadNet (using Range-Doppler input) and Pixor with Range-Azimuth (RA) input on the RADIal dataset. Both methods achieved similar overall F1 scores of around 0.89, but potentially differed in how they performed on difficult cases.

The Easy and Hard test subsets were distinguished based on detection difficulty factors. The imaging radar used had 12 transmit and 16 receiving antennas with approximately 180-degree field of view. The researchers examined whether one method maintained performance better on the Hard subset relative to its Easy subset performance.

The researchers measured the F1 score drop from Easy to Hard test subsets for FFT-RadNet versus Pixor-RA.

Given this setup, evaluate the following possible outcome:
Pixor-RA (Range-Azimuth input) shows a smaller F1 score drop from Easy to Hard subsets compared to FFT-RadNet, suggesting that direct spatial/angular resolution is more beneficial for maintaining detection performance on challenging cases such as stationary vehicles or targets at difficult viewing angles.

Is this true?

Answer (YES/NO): YES